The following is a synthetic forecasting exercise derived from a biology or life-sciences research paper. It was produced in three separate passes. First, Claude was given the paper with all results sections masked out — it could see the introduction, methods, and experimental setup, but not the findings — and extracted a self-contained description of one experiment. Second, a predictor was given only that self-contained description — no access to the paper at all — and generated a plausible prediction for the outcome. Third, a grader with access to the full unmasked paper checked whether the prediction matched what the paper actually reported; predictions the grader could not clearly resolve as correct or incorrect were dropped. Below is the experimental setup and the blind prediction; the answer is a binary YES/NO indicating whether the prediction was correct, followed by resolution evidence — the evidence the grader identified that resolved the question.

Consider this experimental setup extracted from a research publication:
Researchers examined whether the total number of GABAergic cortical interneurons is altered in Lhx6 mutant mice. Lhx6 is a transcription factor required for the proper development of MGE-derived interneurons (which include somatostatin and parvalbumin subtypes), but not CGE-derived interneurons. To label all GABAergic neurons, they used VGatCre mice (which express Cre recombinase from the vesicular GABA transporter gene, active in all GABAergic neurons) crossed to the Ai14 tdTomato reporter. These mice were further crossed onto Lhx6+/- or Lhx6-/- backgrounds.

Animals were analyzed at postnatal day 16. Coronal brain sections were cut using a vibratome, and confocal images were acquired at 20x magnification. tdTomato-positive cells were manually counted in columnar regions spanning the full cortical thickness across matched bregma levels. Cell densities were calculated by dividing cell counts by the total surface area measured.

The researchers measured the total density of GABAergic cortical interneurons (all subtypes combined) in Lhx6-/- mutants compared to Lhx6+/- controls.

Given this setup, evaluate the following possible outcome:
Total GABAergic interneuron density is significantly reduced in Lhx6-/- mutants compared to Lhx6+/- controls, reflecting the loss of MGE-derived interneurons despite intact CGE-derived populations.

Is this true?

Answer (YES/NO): NO